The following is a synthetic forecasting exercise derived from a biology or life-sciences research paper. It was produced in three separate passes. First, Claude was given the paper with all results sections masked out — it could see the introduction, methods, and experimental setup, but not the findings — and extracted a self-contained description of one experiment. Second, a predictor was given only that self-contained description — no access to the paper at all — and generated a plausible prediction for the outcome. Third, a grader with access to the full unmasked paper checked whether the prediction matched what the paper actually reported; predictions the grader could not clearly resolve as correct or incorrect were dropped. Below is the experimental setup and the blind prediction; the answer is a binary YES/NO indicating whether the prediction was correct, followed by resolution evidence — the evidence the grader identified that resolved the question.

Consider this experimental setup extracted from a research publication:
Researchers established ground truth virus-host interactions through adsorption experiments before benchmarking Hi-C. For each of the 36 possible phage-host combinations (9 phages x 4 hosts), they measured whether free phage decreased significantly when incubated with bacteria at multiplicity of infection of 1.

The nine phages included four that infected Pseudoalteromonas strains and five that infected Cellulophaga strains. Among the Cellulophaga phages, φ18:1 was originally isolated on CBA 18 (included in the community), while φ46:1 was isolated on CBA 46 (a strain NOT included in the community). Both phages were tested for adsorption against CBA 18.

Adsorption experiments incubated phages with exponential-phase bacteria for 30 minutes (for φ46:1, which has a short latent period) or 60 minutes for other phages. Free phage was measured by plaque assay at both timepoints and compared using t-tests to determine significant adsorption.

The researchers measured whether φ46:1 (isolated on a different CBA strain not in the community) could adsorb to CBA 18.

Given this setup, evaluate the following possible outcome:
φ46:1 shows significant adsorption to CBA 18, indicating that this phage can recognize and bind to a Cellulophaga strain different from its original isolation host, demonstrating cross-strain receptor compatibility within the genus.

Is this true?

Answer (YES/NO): YES